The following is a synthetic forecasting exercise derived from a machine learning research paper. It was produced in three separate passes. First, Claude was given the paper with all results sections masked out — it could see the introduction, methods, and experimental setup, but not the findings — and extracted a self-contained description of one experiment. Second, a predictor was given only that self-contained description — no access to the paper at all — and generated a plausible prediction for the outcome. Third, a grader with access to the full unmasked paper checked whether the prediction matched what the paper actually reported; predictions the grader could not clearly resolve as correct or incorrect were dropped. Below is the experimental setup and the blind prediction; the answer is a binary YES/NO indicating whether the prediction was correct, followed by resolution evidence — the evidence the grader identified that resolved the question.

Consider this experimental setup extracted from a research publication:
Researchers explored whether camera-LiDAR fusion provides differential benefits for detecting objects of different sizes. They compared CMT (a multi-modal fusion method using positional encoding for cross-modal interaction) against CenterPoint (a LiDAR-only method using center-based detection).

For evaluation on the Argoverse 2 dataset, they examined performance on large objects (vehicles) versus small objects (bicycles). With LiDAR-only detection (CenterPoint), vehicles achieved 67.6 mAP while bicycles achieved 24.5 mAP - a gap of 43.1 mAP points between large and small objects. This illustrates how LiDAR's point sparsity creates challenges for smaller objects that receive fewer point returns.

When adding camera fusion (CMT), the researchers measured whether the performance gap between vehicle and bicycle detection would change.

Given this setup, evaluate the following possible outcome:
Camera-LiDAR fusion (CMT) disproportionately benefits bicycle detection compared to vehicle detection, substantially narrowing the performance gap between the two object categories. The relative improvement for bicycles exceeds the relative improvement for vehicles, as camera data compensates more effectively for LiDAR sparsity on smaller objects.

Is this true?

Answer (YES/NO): YES